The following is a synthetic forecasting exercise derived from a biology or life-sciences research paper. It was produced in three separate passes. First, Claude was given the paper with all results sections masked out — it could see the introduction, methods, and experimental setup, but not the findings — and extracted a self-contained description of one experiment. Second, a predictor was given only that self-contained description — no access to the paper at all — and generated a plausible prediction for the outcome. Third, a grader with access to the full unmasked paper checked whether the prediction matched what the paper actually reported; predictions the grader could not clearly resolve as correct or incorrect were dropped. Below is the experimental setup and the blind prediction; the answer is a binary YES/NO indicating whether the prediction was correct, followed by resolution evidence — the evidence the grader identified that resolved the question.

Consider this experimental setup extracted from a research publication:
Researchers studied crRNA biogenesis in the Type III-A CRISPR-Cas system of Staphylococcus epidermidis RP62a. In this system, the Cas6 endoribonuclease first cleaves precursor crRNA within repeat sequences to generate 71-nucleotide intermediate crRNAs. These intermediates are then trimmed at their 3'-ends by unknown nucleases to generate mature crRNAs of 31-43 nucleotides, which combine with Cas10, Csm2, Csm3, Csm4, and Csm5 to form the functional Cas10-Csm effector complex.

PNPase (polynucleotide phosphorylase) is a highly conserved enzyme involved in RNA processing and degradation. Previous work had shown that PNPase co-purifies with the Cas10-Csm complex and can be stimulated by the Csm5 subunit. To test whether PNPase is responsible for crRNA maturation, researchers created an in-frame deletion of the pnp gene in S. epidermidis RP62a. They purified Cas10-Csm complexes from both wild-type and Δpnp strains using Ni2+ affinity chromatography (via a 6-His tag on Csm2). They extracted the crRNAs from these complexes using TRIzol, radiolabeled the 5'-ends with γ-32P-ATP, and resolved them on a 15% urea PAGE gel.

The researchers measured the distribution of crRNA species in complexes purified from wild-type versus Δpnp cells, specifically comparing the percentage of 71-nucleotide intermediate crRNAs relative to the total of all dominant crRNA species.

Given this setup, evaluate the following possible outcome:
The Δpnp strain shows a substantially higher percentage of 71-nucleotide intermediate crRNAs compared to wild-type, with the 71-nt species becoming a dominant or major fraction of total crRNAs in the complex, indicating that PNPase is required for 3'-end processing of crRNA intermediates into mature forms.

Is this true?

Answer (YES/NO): YES